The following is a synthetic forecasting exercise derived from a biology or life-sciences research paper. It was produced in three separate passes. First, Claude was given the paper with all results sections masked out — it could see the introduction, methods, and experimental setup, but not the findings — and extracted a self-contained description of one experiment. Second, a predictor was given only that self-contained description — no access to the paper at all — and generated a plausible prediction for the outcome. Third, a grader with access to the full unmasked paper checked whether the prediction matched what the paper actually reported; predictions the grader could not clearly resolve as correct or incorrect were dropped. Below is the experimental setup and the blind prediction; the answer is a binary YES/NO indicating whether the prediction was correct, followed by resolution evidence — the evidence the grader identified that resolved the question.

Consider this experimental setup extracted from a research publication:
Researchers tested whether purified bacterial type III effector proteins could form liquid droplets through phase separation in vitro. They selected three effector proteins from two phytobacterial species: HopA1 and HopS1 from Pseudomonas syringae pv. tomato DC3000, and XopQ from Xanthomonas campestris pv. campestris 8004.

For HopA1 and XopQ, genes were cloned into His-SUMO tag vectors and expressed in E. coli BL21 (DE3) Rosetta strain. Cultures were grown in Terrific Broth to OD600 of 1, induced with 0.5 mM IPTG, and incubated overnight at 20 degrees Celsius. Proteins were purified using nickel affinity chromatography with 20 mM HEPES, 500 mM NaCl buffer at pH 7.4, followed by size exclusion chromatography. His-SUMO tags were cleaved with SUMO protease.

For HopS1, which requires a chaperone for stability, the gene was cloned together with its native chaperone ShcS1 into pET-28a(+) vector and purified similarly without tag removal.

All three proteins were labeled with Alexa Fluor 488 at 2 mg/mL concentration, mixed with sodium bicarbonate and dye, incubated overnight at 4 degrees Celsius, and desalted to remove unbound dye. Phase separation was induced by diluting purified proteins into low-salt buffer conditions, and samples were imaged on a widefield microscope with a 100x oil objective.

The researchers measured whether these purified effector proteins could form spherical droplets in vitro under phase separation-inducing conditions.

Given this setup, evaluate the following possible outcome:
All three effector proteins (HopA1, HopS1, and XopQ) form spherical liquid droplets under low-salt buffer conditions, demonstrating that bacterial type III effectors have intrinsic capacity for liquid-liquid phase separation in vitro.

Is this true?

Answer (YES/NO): NO